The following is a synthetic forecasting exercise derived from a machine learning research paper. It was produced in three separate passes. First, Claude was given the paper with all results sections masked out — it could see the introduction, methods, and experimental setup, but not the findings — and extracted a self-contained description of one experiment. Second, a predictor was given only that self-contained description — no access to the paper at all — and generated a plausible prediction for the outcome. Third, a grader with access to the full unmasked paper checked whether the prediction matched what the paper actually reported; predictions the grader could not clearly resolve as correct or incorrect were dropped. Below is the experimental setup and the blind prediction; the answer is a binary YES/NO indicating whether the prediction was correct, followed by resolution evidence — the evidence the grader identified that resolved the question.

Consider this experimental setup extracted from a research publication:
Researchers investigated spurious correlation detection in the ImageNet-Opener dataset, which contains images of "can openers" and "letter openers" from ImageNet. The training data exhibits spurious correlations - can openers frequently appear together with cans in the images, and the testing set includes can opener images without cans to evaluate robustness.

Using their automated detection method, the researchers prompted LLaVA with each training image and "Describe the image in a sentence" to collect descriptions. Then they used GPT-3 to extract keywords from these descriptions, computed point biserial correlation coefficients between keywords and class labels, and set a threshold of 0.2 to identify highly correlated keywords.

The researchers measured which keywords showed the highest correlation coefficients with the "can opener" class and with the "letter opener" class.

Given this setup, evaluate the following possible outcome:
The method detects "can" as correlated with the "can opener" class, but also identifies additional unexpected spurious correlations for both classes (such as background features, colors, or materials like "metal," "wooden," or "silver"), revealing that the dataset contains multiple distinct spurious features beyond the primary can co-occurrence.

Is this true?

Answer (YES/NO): YES